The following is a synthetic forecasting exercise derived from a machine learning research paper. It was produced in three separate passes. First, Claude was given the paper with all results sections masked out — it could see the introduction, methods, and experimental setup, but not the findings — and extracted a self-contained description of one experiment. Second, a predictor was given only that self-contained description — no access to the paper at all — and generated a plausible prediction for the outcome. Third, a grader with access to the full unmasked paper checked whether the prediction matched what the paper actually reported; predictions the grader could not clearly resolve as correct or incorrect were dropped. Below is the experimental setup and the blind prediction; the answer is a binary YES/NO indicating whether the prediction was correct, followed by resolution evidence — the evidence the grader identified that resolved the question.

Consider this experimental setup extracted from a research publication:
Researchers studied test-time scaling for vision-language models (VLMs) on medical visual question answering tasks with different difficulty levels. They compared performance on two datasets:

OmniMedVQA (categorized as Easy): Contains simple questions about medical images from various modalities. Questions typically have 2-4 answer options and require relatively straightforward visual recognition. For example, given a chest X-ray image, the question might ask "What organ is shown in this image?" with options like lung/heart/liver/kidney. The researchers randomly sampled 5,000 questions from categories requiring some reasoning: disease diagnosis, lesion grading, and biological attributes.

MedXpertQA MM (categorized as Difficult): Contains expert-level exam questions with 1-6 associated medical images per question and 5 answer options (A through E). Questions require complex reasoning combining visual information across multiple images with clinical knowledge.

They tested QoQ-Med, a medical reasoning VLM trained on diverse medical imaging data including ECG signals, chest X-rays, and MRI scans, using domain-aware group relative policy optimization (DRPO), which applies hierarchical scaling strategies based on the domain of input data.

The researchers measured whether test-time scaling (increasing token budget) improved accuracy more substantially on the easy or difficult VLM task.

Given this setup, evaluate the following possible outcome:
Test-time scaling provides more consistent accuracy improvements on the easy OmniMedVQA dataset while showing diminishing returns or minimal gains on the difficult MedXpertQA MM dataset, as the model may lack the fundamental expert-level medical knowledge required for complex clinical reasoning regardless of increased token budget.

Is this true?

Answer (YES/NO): NO